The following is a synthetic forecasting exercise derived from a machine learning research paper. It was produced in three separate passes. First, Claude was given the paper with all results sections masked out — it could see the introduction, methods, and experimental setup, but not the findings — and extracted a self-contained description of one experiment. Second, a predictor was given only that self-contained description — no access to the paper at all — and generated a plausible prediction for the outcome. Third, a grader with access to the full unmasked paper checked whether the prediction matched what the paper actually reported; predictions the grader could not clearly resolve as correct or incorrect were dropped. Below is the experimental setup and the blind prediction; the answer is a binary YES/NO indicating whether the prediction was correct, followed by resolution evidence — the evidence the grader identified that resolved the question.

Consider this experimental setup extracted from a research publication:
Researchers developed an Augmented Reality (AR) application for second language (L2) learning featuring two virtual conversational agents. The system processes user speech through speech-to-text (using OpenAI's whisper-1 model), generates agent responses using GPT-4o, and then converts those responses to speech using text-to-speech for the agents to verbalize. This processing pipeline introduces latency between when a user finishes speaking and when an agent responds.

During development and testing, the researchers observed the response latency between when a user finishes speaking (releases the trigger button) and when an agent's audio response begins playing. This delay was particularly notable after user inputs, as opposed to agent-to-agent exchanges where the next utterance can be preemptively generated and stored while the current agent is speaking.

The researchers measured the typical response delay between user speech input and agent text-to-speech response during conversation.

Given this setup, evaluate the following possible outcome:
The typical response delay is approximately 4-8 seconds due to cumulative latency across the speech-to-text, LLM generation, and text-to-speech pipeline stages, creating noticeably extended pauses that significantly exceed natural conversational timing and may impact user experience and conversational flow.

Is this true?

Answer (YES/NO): NO